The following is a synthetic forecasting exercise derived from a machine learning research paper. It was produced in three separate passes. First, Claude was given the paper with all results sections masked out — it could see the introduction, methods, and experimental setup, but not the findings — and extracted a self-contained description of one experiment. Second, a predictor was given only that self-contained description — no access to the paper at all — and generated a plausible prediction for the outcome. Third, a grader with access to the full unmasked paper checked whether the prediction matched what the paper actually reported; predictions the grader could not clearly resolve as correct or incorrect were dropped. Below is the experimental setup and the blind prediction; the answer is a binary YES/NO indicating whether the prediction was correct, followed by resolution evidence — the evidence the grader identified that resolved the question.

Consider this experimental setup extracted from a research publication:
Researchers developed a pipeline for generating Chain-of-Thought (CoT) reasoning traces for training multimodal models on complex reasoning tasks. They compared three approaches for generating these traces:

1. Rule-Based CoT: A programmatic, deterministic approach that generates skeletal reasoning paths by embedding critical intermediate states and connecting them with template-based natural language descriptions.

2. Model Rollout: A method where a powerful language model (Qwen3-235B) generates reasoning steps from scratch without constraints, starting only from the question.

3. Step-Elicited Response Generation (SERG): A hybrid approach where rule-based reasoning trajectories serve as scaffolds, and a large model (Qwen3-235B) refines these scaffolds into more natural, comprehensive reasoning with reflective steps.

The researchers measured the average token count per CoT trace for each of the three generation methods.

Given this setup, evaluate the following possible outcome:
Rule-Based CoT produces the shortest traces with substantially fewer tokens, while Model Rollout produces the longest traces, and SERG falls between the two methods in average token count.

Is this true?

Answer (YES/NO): YES